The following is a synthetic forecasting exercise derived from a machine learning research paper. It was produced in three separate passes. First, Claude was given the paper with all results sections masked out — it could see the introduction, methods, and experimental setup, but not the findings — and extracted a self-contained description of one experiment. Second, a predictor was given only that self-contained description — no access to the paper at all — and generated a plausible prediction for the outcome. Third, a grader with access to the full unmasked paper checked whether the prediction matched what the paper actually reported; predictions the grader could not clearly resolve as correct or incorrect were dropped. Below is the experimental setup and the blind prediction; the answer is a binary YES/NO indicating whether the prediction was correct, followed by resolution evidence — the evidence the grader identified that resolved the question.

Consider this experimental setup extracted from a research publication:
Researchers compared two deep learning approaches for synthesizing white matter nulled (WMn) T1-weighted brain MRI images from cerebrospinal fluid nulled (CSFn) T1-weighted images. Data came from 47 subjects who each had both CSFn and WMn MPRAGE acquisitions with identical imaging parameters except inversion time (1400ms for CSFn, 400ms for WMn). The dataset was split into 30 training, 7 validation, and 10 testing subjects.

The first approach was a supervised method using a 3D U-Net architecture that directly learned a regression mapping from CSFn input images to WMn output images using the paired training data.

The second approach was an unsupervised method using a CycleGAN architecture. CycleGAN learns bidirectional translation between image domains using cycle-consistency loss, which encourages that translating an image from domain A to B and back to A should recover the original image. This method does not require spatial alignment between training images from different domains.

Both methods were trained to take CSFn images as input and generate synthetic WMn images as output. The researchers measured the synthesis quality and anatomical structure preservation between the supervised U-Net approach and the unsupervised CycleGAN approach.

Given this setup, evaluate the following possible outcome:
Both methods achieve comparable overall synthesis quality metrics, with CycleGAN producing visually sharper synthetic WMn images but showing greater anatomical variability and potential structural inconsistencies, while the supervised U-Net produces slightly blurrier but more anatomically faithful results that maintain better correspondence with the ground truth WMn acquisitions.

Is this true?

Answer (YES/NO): NO